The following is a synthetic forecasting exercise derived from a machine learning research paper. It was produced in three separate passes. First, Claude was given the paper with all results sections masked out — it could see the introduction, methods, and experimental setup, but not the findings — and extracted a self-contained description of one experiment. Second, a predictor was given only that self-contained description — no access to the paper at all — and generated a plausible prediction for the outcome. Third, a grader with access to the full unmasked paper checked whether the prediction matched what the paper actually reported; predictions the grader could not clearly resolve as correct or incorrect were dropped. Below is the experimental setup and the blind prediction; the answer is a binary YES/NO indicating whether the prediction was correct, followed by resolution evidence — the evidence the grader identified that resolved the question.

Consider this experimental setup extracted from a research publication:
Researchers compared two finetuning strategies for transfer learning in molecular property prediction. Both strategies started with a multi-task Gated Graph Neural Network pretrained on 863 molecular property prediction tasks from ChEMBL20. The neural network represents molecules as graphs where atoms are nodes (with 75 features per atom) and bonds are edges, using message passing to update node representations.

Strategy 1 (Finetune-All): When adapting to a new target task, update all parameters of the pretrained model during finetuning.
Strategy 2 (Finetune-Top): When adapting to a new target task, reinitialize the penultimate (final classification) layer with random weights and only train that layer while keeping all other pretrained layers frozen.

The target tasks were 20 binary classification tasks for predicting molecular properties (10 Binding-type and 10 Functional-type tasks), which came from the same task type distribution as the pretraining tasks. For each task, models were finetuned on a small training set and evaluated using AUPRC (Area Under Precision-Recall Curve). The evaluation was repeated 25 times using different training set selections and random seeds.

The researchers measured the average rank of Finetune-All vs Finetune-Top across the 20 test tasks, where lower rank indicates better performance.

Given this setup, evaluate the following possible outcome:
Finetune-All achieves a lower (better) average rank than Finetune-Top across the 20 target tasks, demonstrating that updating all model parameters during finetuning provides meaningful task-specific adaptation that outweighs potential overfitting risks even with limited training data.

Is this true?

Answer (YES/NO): NO